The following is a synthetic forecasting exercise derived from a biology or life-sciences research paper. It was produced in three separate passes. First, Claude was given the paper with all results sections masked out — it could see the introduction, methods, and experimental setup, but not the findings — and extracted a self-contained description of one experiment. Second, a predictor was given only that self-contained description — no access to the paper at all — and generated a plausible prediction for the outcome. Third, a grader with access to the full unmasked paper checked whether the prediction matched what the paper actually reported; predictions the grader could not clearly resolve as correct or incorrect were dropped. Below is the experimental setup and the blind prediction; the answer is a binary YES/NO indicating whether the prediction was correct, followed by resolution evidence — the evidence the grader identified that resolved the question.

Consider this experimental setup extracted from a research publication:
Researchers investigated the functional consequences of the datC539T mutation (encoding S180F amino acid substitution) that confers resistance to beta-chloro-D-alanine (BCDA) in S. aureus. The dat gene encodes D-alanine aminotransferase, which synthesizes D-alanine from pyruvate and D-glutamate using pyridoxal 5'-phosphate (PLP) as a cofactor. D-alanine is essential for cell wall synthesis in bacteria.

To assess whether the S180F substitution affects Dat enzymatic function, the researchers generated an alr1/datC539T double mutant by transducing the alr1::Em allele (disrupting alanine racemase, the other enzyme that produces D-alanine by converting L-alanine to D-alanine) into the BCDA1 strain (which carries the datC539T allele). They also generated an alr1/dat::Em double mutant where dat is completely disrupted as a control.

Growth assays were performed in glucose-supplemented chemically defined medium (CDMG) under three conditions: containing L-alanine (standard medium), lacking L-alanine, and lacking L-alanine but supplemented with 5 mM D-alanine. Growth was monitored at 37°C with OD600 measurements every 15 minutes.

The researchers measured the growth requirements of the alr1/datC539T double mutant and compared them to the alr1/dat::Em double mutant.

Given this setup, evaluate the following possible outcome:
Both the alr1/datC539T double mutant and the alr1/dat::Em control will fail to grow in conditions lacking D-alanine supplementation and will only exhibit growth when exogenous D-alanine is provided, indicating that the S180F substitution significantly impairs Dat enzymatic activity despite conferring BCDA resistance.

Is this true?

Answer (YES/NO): NO